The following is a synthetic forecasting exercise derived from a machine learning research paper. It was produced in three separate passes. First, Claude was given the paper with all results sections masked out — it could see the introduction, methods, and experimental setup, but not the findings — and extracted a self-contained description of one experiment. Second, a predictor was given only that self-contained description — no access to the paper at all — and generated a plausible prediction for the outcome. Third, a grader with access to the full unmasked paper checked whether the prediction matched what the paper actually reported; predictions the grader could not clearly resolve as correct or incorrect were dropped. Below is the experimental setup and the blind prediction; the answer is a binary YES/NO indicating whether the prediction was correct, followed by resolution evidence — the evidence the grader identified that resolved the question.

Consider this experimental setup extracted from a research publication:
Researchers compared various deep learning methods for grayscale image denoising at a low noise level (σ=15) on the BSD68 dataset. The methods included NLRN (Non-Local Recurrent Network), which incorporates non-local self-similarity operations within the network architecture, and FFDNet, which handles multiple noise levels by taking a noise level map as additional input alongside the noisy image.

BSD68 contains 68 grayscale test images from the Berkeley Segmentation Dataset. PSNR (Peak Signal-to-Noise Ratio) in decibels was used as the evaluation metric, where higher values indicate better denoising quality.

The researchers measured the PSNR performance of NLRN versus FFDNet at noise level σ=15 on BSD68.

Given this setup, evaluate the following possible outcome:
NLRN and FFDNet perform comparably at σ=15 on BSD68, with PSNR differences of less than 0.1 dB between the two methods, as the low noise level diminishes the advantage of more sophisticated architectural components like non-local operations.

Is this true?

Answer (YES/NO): NO